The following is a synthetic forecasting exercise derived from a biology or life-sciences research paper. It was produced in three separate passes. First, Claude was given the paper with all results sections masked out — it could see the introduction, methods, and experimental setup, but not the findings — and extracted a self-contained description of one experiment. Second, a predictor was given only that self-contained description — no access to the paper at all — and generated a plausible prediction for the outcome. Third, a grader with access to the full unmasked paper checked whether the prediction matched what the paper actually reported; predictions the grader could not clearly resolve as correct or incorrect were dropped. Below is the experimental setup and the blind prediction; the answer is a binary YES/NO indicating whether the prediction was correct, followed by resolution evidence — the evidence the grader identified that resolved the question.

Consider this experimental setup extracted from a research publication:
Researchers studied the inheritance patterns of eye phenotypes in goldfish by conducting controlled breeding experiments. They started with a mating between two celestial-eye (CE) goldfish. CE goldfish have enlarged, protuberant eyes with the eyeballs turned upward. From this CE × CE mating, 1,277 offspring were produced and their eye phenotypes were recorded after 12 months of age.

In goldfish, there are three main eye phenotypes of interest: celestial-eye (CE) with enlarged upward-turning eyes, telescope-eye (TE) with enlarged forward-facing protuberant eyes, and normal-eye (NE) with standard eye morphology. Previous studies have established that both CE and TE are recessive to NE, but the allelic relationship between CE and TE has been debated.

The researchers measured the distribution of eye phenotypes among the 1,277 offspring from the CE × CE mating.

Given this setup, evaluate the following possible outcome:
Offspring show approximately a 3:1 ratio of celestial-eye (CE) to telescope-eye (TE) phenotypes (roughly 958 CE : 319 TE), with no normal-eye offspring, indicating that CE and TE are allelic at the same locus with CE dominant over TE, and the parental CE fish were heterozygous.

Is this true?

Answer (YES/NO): NO